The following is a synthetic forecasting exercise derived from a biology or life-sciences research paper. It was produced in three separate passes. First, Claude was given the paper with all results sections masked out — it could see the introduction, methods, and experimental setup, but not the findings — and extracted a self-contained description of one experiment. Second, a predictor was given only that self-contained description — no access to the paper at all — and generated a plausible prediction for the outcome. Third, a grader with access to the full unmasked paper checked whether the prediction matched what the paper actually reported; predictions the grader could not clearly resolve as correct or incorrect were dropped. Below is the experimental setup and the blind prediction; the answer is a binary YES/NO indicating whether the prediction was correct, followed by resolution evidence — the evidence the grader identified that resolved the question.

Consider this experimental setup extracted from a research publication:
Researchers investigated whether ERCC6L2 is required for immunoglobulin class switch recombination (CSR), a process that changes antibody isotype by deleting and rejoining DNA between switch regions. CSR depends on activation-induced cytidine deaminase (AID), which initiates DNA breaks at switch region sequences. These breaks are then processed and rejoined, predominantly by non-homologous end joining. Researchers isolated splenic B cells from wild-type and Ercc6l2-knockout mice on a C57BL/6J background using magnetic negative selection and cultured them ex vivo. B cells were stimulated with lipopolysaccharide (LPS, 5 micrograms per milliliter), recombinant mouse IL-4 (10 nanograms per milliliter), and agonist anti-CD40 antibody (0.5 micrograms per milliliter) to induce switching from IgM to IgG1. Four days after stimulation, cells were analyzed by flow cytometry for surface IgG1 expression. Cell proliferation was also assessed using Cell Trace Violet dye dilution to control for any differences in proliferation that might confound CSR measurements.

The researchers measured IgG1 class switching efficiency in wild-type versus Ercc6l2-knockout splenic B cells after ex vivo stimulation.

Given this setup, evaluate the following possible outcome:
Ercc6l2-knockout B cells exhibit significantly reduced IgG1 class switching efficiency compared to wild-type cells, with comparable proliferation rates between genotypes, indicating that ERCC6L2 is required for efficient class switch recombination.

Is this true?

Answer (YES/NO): YES